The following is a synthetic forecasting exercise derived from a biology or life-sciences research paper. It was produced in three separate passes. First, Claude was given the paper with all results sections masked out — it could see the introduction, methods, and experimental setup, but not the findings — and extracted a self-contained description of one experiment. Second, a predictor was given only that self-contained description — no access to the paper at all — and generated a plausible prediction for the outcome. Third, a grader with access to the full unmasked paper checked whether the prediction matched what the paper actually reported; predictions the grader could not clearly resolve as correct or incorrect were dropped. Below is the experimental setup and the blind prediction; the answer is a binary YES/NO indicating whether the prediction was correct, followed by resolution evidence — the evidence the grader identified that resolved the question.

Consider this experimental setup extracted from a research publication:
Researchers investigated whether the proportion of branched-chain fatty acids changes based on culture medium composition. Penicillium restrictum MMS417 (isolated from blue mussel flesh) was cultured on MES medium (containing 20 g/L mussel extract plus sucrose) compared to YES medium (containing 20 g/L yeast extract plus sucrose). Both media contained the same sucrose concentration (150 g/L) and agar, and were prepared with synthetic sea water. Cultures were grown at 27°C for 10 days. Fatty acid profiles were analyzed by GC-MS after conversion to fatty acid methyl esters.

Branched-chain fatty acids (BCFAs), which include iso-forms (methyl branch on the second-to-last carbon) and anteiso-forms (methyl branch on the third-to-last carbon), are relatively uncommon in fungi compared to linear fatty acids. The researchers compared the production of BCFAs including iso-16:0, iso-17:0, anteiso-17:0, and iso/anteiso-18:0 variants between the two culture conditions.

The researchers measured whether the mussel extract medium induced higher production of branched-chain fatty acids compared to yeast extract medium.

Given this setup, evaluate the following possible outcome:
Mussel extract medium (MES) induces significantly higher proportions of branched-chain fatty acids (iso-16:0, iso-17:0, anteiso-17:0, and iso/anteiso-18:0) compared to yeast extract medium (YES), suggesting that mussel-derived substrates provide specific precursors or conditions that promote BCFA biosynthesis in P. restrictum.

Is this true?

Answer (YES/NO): YES